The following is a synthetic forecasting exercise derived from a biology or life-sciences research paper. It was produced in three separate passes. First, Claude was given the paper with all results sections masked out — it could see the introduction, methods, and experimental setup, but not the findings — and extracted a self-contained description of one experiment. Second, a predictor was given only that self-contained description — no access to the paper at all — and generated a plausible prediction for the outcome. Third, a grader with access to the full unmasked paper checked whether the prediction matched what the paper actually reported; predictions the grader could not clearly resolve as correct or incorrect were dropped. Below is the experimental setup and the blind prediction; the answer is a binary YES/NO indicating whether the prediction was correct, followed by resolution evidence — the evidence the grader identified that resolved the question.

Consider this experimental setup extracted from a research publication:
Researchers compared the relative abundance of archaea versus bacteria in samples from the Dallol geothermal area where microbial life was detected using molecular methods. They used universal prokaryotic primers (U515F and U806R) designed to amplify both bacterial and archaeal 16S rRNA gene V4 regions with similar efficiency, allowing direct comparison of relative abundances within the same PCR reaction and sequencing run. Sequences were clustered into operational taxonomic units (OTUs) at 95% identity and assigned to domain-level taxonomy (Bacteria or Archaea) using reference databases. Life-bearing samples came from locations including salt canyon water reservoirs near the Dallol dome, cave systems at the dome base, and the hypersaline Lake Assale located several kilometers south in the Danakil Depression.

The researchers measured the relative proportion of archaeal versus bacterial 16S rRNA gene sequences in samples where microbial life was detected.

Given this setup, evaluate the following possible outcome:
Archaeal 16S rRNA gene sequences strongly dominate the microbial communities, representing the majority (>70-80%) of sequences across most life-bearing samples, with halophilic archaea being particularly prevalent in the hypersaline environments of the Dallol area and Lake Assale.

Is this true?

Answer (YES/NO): YES